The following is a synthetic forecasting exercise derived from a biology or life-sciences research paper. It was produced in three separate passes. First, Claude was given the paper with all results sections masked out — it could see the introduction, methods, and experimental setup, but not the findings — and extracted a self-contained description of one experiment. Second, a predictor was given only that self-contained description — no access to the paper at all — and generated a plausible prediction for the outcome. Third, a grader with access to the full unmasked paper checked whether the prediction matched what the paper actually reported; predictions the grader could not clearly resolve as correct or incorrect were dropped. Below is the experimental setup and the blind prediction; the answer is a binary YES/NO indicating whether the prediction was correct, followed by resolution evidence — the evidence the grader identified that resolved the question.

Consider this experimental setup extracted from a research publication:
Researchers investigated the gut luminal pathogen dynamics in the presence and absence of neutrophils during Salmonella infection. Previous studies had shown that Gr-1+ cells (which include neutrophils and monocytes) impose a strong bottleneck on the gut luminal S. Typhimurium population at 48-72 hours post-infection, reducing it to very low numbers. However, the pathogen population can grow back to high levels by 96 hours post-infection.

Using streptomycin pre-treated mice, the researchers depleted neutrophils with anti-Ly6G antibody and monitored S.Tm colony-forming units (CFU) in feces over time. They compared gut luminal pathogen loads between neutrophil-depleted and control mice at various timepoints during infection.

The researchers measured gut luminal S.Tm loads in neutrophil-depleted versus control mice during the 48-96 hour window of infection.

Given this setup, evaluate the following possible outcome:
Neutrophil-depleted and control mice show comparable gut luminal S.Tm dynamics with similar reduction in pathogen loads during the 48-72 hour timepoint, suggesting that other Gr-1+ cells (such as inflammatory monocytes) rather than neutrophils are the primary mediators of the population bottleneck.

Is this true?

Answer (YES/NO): NO